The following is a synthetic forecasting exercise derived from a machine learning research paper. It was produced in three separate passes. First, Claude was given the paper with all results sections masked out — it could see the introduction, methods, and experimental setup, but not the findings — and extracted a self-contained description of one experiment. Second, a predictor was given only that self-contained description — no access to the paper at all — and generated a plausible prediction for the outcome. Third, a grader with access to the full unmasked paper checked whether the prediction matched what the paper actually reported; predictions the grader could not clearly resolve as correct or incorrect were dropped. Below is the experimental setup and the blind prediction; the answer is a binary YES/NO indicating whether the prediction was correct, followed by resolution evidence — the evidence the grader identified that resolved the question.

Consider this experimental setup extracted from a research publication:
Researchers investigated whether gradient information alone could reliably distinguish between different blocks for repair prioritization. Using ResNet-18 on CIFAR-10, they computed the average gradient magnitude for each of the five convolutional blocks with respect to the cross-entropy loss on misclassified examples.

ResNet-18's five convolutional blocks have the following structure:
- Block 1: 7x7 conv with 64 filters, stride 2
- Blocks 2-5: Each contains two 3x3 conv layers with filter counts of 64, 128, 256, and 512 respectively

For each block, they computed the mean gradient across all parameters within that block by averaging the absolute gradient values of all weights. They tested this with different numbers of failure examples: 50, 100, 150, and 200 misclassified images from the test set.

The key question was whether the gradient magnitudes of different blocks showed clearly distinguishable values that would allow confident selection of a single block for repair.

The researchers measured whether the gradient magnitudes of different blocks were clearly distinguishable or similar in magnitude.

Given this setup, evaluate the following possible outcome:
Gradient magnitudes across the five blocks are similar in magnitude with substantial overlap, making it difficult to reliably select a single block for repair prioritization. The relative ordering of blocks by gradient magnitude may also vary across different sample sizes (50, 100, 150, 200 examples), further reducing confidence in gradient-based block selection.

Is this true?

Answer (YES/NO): YES